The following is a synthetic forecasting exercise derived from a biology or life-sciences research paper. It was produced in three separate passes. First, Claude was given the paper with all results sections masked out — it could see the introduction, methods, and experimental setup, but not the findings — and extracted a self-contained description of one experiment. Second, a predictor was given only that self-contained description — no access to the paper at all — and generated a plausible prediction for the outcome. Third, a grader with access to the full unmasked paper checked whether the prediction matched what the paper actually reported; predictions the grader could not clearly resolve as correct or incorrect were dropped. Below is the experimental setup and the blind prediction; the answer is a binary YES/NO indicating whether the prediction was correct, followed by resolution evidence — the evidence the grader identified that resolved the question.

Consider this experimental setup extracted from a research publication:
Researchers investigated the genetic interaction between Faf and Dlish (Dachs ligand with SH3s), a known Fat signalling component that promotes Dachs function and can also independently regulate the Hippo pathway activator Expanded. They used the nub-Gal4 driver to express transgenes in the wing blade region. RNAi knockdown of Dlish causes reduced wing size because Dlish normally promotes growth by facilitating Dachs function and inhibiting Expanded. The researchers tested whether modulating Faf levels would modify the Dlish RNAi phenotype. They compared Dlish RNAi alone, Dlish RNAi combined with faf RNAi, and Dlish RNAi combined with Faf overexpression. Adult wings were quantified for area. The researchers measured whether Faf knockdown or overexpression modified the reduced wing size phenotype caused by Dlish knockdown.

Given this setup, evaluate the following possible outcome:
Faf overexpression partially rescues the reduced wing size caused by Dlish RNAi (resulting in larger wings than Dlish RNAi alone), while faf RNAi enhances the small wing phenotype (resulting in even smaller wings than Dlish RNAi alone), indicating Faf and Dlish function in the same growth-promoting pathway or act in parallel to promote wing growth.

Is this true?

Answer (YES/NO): NO